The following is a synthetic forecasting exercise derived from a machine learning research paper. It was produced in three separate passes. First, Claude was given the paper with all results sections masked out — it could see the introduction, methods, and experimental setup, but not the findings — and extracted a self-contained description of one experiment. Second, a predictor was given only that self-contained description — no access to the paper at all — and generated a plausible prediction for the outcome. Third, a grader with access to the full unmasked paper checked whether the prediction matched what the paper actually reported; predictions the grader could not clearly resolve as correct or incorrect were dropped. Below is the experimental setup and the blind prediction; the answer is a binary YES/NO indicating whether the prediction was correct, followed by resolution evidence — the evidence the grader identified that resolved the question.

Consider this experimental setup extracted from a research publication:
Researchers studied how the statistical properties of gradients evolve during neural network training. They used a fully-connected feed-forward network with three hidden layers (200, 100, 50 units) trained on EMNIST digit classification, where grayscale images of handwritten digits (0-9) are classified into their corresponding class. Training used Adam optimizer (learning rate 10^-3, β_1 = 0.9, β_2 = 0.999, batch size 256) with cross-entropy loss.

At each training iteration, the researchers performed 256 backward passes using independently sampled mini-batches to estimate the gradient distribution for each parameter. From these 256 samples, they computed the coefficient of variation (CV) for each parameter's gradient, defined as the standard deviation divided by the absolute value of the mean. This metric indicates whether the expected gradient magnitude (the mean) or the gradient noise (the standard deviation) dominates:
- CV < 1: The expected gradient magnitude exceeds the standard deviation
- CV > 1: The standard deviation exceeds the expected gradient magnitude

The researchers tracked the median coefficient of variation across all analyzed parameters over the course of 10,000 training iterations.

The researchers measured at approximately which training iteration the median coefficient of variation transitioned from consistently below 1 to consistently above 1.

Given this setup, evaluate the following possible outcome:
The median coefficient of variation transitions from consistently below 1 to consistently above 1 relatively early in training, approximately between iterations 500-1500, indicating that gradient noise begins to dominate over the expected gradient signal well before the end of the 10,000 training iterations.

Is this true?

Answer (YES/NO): NO